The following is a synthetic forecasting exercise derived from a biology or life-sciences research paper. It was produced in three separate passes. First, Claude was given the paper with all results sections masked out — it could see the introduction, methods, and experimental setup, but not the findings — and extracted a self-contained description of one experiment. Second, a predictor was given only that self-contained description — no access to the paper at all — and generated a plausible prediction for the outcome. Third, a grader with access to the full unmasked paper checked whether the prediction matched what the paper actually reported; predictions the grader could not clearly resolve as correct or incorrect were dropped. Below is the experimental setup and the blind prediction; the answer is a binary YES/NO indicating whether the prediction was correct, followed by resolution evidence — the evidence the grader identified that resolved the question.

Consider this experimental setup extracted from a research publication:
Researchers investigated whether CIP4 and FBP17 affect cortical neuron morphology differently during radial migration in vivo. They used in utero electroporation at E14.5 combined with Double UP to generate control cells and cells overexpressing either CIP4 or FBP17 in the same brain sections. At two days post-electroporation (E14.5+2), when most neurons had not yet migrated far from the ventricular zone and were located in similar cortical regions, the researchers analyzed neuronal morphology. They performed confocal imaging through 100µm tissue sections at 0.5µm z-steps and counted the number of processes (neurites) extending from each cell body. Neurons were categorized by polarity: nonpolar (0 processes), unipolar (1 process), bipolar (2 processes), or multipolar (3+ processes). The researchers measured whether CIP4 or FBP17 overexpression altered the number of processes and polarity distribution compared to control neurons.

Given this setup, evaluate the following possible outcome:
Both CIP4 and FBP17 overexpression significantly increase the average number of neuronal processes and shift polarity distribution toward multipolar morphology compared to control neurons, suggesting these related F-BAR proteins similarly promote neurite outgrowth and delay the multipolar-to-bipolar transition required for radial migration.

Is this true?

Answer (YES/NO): NO